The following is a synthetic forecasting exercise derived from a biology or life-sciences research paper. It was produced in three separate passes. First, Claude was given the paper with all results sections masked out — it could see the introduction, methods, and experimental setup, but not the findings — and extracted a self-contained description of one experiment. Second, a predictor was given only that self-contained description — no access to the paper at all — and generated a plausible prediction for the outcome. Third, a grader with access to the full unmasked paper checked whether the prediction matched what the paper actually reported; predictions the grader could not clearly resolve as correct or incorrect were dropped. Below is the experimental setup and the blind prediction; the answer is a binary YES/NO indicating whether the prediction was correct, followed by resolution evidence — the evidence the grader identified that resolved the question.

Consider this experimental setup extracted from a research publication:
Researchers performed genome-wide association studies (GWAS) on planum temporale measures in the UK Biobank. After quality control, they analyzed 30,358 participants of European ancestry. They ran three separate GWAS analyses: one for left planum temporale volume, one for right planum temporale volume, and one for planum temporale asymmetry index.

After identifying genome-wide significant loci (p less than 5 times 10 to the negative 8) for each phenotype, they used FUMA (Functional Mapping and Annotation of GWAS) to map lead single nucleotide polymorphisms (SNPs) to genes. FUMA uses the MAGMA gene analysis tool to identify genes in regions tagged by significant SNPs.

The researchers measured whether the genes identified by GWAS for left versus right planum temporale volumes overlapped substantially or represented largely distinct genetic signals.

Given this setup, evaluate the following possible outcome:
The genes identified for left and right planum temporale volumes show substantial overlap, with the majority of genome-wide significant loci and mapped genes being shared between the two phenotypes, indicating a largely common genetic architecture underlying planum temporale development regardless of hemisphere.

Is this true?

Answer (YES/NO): NO